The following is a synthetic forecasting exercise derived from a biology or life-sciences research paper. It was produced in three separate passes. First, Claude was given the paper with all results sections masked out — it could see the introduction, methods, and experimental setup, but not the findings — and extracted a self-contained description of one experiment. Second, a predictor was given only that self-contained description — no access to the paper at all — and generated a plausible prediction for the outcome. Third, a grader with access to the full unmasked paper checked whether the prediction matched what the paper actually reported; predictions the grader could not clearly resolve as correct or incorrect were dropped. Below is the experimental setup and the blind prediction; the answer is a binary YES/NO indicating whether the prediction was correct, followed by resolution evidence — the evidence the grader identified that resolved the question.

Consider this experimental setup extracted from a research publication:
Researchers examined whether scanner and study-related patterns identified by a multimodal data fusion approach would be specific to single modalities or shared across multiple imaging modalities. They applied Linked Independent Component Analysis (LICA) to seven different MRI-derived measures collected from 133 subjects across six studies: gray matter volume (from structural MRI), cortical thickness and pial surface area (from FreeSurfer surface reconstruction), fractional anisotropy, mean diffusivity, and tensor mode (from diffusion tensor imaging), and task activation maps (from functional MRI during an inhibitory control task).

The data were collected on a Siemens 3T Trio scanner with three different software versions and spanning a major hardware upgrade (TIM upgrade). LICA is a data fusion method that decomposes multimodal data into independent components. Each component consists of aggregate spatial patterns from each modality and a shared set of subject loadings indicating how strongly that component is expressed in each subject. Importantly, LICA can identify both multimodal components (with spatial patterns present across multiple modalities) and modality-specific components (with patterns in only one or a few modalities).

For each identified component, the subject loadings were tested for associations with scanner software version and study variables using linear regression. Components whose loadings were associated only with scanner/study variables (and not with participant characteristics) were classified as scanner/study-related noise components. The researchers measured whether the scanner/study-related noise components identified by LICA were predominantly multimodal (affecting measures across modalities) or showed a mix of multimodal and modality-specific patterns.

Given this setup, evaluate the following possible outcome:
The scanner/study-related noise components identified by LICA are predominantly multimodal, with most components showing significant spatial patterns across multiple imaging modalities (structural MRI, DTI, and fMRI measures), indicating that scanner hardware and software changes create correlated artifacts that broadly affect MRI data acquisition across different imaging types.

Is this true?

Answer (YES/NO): NO